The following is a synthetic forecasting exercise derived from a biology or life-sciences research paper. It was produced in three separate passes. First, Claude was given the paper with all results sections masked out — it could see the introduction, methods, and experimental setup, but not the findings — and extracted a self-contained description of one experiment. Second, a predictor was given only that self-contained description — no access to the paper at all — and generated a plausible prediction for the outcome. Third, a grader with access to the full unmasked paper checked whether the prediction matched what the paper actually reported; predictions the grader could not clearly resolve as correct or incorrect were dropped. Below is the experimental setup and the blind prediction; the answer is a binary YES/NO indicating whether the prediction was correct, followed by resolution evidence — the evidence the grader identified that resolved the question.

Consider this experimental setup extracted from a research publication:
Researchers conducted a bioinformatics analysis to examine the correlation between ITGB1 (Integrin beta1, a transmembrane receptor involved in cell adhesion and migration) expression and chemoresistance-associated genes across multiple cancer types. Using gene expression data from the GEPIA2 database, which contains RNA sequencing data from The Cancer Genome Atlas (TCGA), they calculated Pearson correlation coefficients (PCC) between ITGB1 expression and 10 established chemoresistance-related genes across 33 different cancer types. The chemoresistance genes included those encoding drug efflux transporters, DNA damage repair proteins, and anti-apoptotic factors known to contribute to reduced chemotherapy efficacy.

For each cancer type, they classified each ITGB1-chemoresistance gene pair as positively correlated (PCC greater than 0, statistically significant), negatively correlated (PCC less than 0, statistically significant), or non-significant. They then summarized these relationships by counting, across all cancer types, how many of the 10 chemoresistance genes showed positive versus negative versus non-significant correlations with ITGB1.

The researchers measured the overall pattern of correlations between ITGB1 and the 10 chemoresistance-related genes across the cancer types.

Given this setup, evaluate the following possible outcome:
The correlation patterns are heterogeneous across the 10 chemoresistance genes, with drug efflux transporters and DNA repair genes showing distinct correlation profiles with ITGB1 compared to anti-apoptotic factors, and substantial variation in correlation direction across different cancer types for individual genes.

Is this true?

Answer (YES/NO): NO